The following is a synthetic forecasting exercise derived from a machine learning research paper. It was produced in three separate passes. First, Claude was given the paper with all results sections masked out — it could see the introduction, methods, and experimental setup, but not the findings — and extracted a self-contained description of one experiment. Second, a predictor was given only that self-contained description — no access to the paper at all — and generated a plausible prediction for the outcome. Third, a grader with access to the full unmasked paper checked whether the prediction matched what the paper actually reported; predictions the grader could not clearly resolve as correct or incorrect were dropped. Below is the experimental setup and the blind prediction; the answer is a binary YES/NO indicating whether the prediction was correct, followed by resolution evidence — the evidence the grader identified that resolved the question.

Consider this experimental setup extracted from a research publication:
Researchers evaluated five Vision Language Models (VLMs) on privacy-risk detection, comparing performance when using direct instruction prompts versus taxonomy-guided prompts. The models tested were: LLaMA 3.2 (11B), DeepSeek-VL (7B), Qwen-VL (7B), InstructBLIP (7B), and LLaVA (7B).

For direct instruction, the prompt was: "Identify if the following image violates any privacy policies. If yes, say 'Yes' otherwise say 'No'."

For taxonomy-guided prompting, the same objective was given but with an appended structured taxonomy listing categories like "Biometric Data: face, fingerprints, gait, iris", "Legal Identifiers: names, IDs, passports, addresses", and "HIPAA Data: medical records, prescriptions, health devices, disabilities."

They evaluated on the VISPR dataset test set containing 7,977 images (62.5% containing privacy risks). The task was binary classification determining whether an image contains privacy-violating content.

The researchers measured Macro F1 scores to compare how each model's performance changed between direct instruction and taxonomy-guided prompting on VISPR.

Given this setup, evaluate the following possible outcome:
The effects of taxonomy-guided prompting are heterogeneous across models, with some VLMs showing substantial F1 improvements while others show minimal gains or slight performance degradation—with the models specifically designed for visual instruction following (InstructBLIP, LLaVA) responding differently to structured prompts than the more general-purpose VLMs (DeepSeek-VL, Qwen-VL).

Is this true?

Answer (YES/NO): NO